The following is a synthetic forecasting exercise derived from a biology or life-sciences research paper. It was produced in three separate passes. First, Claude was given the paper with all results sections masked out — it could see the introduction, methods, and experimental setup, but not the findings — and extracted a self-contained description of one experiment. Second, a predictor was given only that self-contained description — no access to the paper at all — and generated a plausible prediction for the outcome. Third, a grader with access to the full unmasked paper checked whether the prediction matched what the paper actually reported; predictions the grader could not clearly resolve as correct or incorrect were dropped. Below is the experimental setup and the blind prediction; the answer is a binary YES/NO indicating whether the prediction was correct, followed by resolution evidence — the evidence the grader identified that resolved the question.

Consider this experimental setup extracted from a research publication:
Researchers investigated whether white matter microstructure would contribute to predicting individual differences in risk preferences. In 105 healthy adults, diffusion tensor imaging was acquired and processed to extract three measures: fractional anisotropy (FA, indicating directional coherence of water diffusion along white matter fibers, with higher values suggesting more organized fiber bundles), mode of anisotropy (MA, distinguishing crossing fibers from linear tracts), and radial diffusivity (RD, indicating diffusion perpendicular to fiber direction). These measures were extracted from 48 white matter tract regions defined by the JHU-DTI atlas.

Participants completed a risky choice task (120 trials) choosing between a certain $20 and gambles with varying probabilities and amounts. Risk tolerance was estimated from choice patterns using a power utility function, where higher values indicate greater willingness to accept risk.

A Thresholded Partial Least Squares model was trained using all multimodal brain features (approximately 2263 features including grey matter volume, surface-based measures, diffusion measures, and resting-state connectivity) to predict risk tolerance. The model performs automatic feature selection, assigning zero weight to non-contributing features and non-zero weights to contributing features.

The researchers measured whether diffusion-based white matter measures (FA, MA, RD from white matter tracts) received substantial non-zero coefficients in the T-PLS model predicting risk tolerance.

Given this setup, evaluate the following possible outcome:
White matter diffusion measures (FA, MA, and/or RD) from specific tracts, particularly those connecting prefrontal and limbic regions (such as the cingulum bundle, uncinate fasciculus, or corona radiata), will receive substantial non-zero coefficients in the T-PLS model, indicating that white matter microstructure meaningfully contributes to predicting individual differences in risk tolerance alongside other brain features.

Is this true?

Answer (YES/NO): NO